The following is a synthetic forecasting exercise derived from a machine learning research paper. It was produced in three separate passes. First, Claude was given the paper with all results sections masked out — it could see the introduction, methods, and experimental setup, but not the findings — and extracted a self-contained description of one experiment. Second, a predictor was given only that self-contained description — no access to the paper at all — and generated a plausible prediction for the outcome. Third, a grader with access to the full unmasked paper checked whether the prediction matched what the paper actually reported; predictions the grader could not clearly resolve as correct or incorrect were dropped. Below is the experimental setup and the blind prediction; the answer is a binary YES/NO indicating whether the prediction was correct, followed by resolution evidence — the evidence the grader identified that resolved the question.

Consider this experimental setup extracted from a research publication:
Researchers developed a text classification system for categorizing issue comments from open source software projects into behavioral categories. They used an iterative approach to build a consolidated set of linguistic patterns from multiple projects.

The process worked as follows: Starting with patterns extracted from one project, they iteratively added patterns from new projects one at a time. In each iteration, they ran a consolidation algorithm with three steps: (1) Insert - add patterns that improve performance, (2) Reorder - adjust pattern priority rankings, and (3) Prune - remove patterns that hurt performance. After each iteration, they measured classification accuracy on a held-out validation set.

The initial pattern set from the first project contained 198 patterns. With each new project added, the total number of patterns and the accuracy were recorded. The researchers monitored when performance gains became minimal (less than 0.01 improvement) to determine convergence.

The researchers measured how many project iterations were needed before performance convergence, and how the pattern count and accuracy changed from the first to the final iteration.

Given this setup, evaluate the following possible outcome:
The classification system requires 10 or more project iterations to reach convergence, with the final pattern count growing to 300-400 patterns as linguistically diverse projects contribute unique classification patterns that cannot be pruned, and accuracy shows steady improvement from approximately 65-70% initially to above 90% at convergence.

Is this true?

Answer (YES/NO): NO